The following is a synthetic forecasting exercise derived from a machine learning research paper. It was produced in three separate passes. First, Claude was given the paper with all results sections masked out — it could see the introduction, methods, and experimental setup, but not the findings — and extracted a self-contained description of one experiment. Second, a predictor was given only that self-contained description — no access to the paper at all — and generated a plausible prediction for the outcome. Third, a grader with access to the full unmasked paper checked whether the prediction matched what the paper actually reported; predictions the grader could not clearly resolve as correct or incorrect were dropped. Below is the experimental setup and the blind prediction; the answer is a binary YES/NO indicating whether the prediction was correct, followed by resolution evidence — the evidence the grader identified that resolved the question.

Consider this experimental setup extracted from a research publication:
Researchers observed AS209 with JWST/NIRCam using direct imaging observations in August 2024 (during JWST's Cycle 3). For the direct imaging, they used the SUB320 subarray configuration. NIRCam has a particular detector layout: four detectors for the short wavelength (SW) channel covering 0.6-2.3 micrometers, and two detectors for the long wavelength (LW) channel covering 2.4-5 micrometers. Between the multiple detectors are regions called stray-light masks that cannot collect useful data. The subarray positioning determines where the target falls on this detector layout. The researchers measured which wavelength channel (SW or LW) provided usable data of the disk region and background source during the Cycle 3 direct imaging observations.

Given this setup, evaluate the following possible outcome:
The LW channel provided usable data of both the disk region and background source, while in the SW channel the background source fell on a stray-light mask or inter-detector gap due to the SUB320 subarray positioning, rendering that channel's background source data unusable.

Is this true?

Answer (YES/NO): YES